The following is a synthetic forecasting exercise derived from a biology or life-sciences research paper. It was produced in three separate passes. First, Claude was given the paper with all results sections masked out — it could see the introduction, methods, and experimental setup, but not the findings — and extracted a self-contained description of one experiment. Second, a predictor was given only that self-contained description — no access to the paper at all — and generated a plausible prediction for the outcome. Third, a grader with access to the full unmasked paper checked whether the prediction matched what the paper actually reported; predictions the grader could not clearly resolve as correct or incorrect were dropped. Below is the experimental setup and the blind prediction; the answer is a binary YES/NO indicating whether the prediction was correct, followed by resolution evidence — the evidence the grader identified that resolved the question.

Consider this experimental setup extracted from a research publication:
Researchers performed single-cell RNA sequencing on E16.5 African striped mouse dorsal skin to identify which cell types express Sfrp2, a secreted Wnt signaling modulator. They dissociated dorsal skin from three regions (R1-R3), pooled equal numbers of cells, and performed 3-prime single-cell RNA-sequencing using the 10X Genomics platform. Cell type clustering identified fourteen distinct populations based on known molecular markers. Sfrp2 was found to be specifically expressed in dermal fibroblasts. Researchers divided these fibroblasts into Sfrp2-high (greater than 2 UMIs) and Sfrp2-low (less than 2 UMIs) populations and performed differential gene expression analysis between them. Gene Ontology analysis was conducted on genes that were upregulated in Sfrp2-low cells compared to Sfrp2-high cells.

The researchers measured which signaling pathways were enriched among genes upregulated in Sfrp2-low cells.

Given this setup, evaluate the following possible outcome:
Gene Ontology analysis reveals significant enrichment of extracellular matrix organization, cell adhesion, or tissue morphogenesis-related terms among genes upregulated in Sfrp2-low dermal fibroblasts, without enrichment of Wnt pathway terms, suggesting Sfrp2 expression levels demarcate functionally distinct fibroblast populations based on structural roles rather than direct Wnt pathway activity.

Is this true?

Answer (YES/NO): NO